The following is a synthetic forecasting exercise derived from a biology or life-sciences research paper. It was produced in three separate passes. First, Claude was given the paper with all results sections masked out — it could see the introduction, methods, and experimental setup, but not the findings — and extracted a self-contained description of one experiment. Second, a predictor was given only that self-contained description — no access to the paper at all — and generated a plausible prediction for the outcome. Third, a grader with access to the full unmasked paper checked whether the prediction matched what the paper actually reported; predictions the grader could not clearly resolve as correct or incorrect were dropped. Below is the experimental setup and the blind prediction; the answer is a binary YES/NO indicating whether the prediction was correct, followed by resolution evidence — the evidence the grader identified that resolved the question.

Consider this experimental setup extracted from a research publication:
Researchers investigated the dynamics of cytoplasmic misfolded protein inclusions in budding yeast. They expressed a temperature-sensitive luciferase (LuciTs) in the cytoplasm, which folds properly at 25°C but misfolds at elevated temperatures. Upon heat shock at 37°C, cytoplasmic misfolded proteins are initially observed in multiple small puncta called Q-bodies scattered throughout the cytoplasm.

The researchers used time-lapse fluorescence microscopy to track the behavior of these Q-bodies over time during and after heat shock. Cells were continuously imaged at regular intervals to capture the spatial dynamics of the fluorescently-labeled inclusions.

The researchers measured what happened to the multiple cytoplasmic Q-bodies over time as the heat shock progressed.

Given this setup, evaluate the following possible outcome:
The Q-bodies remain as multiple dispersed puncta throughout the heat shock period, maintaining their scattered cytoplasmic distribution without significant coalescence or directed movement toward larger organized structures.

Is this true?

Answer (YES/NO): NO